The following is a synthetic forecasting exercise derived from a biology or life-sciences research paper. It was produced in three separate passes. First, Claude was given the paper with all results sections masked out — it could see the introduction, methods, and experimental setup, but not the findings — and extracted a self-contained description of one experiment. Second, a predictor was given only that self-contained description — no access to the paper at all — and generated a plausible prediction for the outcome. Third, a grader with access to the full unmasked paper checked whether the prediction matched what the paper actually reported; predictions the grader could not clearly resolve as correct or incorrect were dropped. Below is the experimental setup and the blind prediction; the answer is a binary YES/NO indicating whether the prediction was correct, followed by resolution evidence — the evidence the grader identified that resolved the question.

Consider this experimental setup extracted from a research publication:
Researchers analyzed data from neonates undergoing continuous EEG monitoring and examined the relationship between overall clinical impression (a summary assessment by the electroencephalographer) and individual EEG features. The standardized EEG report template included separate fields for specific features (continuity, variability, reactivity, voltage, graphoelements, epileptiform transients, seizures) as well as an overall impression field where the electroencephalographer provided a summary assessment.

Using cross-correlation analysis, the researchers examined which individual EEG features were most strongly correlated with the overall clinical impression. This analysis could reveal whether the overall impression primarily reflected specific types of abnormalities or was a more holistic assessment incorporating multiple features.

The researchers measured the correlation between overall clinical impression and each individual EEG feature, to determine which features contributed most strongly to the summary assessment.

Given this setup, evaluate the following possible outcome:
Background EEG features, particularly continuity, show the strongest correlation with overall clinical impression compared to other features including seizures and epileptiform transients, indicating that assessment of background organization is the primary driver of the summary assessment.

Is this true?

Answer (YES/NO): YES